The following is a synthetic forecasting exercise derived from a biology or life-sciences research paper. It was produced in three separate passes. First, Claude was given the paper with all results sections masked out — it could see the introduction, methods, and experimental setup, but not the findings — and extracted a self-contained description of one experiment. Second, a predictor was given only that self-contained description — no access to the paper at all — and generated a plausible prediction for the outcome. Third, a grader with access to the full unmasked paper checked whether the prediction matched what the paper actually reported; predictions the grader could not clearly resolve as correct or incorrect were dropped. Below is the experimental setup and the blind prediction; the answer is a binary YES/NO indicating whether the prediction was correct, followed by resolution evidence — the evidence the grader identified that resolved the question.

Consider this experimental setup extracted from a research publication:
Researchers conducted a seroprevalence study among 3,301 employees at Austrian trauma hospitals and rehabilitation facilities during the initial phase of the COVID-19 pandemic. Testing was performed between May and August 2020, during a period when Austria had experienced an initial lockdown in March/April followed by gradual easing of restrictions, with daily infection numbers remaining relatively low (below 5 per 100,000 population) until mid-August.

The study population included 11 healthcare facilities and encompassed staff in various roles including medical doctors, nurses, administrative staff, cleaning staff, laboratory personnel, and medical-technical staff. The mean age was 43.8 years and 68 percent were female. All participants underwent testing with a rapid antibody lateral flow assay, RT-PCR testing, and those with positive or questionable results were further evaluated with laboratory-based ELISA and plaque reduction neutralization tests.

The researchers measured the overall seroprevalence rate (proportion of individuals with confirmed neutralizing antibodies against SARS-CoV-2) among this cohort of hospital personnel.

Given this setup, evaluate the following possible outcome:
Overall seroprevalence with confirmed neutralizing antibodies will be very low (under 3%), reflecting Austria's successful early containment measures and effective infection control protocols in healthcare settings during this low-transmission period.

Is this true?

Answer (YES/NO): YES